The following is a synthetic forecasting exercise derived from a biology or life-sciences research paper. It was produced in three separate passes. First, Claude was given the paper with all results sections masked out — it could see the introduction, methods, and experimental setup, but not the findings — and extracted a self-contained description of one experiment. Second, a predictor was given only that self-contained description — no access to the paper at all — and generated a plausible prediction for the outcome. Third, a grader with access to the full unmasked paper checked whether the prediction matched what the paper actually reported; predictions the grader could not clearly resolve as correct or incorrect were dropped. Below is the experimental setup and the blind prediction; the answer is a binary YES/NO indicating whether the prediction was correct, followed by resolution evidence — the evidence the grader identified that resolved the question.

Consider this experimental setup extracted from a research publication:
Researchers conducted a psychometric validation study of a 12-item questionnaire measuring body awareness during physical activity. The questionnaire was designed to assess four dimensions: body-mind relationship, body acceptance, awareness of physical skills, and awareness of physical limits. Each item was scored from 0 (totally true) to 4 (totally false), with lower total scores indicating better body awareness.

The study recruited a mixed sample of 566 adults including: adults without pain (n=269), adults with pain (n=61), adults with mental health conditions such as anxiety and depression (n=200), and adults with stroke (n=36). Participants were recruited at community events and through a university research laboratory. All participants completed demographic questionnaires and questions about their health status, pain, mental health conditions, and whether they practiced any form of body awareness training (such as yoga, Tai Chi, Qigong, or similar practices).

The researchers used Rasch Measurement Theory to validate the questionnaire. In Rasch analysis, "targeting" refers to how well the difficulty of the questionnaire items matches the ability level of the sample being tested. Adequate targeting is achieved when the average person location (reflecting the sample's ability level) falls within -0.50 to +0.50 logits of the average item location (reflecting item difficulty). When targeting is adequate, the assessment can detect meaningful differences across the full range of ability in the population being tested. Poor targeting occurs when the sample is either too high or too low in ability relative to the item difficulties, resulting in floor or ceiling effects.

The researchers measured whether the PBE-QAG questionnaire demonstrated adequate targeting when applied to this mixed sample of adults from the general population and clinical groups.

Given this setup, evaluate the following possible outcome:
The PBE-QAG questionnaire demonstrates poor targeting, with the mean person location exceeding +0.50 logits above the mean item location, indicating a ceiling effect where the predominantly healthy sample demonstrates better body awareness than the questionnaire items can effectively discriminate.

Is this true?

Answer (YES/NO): NO